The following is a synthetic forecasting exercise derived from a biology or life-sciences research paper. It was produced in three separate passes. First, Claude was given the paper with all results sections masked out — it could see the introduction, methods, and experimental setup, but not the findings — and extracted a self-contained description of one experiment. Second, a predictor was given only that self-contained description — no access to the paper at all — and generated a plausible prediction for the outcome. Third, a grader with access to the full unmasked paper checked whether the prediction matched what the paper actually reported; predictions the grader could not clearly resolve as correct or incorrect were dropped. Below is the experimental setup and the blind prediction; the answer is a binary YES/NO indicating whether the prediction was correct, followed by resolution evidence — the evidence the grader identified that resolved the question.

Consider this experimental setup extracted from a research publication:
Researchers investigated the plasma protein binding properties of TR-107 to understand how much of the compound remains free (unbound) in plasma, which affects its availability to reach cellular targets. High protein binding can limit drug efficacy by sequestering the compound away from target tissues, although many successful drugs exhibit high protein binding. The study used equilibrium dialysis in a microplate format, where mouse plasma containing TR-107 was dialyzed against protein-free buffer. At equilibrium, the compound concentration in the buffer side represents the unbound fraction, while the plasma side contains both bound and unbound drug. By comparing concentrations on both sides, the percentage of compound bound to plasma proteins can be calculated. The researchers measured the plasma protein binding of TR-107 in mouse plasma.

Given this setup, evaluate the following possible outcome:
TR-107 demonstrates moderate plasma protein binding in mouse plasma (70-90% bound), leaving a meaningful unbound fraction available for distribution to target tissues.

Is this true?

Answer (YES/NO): YES